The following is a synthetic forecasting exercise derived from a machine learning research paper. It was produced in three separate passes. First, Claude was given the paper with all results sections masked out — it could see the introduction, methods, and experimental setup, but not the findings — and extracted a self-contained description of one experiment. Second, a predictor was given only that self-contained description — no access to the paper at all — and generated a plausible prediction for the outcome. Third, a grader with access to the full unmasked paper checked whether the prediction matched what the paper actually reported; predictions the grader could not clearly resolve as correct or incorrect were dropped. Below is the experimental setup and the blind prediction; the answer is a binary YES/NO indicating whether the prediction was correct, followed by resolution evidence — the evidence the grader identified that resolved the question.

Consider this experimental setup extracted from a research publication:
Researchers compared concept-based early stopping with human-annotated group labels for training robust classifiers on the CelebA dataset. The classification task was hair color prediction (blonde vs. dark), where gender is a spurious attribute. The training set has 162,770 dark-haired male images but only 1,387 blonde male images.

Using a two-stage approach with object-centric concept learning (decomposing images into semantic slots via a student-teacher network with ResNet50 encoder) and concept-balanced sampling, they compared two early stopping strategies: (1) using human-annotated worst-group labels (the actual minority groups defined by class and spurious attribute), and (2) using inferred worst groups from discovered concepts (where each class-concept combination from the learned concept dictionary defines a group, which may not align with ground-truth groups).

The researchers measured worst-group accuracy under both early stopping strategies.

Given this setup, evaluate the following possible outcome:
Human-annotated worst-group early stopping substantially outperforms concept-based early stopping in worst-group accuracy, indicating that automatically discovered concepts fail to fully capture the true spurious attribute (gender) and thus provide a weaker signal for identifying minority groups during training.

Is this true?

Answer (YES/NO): NO